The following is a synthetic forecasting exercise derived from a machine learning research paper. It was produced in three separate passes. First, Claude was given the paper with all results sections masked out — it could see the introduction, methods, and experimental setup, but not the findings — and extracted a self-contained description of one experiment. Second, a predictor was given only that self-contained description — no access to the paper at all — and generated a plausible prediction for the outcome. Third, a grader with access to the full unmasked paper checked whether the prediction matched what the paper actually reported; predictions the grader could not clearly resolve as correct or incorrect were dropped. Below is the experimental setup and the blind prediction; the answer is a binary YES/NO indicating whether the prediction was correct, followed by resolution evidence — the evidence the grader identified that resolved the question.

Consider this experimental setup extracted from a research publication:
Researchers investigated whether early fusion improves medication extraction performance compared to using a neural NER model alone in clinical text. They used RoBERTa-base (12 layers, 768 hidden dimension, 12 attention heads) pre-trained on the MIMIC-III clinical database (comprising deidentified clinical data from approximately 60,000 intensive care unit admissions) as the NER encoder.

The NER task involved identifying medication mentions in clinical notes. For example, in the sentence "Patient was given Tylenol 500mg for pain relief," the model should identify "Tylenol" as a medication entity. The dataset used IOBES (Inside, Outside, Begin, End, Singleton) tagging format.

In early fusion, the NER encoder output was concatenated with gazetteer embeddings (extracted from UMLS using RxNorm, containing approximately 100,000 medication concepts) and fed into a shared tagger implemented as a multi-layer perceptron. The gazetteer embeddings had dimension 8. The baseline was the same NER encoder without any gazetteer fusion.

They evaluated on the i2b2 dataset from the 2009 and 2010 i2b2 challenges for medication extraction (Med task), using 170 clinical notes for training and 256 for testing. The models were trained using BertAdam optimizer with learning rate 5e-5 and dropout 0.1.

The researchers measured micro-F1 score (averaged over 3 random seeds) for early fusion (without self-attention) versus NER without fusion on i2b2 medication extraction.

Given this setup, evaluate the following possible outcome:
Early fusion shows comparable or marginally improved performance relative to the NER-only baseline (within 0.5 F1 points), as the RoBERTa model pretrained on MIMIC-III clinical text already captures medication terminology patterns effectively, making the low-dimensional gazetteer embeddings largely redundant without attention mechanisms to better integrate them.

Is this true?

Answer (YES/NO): YES